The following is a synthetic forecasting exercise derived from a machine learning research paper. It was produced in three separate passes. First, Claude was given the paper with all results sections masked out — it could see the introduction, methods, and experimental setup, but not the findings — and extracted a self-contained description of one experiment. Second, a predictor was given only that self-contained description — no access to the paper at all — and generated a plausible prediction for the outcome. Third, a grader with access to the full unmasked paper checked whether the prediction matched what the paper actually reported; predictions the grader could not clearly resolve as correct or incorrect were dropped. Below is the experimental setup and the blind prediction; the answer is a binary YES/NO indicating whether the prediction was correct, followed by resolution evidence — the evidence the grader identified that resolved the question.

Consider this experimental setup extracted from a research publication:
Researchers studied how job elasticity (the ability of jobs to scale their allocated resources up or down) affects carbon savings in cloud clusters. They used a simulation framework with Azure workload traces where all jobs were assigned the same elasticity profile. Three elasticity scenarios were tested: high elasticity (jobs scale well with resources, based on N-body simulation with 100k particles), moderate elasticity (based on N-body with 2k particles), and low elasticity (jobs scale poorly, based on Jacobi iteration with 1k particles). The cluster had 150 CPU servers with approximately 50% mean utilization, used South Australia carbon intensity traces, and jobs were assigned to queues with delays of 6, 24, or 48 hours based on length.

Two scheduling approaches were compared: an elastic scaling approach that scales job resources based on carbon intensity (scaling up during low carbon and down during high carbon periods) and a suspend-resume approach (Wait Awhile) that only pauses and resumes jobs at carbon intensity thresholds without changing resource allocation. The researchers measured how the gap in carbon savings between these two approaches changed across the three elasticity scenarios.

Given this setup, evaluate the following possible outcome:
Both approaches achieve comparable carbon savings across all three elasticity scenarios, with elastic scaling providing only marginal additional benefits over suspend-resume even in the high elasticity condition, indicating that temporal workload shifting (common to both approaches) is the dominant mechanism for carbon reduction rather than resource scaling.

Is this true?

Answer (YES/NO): NO